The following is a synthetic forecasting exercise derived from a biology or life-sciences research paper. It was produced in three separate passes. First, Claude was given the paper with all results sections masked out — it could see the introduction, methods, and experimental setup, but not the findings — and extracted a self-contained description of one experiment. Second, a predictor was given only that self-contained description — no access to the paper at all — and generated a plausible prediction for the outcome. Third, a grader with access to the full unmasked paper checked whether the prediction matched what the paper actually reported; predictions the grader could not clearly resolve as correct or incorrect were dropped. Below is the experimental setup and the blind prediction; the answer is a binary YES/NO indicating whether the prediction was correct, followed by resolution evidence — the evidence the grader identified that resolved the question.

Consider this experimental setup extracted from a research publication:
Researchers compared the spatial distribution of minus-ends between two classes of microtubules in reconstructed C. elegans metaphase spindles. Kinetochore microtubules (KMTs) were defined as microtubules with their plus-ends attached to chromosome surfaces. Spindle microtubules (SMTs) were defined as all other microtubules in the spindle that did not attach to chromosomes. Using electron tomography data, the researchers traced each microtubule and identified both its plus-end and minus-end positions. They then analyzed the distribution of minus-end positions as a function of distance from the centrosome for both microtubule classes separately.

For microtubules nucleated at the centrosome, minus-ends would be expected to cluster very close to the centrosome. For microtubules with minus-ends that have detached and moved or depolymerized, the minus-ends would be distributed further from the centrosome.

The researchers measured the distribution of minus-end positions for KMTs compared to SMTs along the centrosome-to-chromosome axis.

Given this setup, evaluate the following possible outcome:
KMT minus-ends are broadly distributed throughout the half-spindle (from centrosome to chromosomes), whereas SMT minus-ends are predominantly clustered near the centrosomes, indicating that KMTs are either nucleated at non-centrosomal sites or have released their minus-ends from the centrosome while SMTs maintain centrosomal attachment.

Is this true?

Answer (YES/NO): YES